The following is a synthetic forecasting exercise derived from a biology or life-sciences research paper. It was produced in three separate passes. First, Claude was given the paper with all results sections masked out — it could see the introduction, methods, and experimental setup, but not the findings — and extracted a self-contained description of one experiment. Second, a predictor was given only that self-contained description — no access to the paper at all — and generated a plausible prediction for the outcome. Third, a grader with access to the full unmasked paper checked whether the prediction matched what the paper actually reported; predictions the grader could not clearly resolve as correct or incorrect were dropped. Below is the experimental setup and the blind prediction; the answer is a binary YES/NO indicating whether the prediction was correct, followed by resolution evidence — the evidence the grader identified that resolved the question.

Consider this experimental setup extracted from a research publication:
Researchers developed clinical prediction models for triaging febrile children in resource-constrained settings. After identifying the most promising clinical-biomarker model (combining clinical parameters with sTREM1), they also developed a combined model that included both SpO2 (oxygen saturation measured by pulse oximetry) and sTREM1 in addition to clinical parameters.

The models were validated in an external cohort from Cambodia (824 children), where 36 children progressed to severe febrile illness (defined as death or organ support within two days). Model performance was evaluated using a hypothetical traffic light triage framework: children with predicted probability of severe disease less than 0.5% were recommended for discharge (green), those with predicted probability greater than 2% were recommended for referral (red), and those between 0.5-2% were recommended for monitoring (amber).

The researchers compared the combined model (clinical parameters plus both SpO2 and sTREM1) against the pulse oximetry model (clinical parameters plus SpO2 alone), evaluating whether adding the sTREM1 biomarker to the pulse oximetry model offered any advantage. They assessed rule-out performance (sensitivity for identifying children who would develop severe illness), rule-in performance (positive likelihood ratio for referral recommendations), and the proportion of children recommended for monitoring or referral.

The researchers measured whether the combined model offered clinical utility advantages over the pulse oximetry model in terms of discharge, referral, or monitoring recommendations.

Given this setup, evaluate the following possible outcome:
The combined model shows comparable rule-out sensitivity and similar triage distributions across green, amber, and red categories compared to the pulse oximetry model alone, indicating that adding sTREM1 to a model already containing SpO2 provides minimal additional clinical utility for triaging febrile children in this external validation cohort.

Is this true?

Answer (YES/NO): YES